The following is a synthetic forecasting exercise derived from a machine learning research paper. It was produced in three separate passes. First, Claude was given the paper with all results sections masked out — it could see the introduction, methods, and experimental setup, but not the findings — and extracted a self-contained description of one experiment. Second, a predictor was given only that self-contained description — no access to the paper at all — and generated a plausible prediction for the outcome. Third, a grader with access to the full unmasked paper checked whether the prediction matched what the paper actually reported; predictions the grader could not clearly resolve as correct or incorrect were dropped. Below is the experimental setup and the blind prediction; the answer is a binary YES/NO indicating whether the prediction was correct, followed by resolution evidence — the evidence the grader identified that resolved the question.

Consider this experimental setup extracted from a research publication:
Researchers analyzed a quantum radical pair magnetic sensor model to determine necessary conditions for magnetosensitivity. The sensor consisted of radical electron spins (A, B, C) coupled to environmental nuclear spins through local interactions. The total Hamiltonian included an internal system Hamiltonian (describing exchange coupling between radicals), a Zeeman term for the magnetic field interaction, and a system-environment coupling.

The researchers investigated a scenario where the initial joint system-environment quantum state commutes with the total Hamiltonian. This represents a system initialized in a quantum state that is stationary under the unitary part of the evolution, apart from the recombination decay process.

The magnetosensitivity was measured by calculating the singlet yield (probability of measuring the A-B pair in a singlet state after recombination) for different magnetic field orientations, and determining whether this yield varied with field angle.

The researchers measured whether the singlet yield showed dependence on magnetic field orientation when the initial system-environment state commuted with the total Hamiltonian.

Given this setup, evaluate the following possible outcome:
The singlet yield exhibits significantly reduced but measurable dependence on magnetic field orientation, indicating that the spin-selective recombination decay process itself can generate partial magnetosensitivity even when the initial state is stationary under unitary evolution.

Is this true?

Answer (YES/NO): NO